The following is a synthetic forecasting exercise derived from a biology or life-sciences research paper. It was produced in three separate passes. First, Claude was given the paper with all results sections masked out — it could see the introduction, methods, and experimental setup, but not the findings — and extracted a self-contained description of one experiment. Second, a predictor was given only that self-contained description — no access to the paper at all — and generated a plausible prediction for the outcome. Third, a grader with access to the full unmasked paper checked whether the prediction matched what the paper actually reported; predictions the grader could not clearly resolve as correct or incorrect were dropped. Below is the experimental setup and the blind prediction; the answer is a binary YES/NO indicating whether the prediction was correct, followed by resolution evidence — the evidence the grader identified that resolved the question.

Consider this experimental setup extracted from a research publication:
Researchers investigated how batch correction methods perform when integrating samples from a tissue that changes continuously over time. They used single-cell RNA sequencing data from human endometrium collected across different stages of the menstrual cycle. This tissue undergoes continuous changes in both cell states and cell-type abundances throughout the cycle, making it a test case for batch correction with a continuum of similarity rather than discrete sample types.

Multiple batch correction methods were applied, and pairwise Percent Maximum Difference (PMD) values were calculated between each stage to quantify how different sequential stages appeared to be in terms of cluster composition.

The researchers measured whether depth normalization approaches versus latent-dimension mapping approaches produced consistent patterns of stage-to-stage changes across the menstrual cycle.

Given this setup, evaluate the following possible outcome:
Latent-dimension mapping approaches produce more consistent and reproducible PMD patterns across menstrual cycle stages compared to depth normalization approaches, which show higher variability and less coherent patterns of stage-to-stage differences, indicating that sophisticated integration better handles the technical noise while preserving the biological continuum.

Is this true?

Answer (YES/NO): NO